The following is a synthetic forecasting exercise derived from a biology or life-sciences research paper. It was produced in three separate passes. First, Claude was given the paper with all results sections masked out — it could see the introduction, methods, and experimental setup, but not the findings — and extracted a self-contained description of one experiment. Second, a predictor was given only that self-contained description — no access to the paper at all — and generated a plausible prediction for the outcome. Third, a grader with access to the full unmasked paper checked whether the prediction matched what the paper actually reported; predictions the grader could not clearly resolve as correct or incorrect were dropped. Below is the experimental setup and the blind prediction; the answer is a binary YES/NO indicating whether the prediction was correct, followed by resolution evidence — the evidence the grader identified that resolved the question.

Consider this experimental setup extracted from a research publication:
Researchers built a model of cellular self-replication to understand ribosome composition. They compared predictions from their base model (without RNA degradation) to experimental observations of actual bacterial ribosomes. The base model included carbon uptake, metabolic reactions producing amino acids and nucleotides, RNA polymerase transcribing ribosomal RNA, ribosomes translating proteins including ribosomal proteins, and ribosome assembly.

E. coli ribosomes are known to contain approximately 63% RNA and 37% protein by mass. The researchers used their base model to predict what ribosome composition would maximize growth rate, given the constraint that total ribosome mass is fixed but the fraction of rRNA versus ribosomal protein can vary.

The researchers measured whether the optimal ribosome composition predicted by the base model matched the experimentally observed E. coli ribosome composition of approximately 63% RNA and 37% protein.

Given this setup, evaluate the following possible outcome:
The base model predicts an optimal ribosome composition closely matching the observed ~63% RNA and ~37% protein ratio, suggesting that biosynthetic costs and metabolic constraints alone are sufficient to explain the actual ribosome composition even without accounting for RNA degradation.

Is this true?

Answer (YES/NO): NO